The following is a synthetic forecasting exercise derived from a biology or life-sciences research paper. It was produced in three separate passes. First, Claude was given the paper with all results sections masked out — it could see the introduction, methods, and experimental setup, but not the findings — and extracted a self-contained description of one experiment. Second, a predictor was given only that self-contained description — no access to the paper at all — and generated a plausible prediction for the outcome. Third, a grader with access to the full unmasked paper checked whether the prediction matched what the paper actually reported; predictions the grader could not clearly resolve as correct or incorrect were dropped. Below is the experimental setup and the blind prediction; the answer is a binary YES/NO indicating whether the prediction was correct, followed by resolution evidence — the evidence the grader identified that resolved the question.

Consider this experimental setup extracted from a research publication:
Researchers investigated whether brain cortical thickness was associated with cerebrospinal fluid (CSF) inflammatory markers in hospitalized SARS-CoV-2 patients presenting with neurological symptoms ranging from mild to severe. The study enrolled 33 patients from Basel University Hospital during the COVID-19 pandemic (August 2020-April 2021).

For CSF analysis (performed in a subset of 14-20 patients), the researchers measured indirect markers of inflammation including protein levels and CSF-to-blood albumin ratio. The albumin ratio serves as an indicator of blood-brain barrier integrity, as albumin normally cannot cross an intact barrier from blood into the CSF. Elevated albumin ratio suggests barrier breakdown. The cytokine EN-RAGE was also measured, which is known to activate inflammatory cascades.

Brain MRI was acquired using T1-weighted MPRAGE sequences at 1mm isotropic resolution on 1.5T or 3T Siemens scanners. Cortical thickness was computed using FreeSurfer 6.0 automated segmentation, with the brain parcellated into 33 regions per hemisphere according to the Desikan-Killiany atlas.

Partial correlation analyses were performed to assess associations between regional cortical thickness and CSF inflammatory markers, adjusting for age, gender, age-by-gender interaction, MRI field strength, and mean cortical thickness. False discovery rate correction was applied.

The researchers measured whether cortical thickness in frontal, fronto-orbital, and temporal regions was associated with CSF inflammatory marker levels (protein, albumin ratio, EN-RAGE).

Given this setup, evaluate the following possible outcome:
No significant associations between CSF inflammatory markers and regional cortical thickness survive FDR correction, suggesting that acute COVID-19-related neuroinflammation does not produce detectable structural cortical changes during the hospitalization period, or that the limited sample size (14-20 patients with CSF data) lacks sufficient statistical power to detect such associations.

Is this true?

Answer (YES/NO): NO